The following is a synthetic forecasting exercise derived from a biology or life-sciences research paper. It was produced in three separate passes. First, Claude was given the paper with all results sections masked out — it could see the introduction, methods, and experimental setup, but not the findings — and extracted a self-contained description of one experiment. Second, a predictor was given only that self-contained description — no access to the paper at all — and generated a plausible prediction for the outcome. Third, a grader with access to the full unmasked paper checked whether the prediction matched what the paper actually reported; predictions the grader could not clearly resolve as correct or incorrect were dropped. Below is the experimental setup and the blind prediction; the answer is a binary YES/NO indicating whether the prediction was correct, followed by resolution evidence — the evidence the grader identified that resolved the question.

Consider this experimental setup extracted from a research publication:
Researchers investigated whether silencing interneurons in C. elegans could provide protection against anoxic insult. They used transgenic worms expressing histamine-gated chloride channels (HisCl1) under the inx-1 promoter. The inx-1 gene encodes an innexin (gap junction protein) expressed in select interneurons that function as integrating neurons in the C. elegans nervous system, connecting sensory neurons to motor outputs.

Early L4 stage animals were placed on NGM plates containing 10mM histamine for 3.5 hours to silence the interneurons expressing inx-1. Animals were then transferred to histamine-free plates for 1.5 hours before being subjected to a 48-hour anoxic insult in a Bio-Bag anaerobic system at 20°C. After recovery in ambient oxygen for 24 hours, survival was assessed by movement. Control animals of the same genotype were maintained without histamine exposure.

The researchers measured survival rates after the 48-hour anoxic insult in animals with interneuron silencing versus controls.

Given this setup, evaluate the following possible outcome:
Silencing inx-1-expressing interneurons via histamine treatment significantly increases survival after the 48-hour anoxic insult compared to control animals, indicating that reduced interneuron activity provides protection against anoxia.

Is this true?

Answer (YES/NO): NO